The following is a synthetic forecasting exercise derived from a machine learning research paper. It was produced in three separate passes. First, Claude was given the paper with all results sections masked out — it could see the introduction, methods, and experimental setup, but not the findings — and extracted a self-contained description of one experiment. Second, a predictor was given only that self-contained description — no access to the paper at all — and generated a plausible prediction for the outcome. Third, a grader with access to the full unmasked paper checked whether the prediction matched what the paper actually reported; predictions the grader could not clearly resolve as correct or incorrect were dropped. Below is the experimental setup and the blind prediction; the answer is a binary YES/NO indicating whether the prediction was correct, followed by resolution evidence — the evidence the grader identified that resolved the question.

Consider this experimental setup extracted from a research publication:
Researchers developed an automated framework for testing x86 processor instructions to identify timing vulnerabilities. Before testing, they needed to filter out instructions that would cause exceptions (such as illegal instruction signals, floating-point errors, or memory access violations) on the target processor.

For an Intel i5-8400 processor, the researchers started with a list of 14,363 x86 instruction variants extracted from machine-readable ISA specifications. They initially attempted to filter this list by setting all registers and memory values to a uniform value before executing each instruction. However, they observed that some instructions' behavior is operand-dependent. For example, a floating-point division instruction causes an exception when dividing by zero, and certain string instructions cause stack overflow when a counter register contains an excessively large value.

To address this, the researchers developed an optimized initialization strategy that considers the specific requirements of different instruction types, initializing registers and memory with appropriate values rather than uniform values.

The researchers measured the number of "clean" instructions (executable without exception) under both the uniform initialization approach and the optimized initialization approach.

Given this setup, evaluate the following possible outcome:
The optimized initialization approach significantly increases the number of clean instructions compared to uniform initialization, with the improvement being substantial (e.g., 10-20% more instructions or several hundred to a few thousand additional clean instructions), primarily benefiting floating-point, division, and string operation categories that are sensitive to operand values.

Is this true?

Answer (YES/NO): NO